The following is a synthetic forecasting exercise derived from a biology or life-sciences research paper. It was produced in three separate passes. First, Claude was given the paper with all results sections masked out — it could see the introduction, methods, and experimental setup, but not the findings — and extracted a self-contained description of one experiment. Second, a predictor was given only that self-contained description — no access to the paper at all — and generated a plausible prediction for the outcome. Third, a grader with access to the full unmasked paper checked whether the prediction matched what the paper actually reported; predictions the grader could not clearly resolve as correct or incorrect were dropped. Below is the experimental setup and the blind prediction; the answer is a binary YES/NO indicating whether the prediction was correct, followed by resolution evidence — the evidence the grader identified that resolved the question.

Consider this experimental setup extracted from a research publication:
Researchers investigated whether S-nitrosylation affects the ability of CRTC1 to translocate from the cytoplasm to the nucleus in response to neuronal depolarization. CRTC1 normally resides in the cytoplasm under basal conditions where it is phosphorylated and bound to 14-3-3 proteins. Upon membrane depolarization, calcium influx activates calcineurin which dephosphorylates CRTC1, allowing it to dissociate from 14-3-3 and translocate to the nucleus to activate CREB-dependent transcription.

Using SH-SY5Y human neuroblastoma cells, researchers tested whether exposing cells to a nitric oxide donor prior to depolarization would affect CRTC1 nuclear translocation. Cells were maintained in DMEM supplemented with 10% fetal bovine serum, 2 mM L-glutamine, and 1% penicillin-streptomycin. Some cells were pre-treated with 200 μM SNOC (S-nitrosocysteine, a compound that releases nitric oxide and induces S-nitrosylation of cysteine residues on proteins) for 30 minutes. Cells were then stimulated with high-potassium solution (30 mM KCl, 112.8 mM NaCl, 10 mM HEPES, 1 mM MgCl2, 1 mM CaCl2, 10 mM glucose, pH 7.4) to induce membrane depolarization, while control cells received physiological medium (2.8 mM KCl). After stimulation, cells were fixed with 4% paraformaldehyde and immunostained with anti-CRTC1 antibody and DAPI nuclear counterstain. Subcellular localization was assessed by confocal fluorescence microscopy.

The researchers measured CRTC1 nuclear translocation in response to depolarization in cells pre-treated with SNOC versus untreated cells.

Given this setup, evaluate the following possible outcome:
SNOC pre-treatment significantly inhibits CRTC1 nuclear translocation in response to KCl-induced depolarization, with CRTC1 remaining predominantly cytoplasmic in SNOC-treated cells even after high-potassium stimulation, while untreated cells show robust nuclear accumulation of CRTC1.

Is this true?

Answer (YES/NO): NO